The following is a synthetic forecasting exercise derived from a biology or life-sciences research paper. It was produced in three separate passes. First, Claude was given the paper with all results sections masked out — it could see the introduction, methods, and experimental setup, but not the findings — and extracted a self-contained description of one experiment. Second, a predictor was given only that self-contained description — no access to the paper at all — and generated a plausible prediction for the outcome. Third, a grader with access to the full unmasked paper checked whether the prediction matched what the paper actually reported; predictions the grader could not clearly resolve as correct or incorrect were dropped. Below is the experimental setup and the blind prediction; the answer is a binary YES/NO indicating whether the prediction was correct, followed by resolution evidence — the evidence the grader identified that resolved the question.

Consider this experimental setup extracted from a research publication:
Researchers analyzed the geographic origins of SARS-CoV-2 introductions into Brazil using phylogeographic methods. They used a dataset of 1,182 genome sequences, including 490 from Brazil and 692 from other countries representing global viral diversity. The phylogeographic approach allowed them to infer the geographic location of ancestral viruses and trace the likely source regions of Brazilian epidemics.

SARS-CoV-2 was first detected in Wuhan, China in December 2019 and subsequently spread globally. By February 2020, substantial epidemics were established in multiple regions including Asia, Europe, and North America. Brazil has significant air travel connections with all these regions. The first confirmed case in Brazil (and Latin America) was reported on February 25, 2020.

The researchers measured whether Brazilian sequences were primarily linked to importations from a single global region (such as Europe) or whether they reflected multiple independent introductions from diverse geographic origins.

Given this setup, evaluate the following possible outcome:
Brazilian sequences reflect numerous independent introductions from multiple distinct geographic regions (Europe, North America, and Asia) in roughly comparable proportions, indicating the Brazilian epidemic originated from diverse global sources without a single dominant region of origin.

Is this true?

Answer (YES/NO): NO